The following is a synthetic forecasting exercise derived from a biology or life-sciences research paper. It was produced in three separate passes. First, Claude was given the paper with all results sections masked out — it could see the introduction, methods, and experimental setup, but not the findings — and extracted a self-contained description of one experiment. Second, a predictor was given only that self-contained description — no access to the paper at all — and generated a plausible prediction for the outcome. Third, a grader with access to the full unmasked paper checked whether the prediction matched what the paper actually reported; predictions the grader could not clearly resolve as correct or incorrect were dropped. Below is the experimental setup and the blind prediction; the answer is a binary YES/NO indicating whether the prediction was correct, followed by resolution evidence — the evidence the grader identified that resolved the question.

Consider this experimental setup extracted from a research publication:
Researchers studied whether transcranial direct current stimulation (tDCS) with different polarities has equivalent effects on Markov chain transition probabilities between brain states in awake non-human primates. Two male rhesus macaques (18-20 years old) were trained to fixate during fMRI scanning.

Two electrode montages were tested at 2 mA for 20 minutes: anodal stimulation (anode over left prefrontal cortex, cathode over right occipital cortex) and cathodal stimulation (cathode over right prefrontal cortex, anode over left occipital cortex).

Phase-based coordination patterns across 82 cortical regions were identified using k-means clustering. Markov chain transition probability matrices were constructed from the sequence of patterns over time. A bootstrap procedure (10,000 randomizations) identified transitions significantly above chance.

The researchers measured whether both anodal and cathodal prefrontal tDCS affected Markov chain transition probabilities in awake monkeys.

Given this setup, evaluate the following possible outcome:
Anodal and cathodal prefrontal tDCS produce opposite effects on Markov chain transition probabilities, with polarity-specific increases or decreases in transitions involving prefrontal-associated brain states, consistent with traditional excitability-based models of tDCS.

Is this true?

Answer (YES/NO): NO